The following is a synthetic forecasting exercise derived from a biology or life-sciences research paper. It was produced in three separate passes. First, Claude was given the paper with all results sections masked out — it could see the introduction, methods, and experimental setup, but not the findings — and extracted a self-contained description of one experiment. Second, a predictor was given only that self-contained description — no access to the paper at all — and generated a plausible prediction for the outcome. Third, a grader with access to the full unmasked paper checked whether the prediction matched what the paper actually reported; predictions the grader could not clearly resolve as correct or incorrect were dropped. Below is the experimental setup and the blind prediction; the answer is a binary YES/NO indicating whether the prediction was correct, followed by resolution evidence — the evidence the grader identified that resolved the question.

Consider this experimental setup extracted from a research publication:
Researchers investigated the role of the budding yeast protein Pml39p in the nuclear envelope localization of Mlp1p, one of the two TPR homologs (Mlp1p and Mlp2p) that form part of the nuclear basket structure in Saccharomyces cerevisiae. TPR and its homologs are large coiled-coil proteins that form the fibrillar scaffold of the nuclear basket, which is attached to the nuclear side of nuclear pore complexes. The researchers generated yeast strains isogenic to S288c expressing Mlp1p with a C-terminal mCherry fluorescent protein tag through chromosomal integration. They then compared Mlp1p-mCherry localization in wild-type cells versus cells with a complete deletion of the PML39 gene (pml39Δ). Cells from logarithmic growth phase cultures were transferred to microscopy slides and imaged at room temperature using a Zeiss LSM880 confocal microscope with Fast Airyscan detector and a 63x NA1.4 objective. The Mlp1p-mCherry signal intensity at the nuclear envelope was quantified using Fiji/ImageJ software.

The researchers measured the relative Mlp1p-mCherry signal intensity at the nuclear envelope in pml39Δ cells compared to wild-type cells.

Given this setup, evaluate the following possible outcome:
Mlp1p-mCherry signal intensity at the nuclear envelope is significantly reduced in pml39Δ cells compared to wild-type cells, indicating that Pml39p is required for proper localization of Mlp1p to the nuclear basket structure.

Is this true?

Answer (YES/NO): YES